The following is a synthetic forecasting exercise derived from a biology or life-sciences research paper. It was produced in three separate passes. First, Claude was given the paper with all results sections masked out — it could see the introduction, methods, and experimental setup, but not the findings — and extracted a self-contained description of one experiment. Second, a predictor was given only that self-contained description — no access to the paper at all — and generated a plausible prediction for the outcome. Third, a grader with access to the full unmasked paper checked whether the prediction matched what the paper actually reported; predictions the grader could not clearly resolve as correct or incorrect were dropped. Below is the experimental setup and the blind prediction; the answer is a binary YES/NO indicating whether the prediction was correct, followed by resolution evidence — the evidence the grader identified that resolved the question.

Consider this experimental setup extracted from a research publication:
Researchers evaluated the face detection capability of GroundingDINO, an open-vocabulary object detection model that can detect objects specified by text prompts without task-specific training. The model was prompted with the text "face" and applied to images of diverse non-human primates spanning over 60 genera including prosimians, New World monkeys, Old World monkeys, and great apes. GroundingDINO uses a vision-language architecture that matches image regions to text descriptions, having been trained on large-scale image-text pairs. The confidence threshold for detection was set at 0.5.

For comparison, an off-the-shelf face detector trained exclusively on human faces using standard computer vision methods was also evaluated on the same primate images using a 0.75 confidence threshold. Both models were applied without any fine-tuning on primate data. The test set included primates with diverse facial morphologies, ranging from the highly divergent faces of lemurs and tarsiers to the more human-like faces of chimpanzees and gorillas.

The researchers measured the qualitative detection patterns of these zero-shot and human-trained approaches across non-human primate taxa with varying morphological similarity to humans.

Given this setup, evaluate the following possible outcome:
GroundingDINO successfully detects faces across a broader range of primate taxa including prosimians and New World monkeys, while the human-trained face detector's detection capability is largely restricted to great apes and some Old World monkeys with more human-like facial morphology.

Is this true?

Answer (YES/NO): NO